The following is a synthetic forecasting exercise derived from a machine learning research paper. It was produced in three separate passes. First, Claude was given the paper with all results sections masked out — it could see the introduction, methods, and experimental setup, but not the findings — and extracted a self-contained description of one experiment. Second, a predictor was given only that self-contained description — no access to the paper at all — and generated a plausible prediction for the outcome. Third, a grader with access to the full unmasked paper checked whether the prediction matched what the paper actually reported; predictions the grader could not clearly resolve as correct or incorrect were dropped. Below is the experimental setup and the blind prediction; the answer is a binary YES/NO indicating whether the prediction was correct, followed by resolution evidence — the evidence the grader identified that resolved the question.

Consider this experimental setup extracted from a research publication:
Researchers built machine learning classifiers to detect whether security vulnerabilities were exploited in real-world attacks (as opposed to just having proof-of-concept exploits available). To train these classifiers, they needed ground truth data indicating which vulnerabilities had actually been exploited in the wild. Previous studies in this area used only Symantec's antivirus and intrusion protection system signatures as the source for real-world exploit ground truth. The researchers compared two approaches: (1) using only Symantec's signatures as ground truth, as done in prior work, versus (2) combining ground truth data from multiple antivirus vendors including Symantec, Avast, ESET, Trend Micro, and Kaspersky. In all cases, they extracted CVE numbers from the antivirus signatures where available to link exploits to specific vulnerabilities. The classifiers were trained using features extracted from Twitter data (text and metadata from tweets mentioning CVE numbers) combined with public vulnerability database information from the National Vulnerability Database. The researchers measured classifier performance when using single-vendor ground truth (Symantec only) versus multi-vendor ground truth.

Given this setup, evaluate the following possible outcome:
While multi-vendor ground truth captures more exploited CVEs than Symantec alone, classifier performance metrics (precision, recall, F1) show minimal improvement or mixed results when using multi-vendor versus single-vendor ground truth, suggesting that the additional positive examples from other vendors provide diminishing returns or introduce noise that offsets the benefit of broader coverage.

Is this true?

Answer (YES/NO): NO